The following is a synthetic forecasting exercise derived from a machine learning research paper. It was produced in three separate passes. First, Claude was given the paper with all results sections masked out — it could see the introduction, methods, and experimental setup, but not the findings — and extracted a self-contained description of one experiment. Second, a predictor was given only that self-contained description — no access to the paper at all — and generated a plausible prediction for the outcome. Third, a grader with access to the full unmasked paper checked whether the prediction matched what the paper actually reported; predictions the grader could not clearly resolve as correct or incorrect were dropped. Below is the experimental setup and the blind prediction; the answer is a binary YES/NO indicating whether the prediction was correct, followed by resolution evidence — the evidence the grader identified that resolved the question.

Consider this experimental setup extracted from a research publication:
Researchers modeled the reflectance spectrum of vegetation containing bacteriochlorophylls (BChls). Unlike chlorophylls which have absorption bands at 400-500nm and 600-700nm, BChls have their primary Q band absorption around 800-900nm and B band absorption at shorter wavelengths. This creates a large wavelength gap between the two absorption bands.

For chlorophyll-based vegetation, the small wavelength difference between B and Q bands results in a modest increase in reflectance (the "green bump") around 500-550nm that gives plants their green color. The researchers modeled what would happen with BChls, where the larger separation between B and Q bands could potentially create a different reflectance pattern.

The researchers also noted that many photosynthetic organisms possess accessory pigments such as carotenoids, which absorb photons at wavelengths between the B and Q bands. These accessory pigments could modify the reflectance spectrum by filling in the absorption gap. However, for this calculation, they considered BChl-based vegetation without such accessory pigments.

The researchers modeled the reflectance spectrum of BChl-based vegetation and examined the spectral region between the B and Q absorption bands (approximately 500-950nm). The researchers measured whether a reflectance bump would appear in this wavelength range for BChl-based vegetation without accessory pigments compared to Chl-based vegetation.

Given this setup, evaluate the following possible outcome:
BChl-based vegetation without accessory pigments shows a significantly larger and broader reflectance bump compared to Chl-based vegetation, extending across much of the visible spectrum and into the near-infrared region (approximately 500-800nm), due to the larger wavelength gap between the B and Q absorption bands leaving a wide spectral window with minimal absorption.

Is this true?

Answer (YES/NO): NO